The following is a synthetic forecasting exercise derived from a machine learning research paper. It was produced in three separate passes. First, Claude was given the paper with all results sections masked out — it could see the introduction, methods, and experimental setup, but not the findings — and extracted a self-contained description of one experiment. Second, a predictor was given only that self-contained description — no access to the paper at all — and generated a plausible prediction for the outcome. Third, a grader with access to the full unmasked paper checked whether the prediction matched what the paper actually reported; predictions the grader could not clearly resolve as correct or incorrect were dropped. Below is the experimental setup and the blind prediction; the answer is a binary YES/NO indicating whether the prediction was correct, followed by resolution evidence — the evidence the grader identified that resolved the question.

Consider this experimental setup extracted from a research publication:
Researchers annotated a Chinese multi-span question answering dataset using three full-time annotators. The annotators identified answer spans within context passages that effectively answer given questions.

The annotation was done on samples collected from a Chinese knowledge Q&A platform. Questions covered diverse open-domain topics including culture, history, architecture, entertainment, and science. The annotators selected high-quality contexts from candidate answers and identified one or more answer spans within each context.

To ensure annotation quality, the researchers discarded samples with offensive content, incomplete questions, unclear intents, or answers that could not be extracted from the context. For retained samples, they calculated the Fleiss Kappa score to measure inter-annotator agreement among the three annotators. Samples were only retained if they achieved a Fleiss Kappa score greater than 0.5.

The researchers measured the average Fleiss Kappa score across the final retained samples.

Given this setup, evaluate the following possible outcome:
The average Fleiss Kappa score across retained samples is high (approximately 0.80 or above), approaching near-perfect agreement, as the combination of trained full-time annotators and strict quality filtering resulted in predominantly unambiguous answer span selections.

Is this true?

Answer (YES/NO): NO